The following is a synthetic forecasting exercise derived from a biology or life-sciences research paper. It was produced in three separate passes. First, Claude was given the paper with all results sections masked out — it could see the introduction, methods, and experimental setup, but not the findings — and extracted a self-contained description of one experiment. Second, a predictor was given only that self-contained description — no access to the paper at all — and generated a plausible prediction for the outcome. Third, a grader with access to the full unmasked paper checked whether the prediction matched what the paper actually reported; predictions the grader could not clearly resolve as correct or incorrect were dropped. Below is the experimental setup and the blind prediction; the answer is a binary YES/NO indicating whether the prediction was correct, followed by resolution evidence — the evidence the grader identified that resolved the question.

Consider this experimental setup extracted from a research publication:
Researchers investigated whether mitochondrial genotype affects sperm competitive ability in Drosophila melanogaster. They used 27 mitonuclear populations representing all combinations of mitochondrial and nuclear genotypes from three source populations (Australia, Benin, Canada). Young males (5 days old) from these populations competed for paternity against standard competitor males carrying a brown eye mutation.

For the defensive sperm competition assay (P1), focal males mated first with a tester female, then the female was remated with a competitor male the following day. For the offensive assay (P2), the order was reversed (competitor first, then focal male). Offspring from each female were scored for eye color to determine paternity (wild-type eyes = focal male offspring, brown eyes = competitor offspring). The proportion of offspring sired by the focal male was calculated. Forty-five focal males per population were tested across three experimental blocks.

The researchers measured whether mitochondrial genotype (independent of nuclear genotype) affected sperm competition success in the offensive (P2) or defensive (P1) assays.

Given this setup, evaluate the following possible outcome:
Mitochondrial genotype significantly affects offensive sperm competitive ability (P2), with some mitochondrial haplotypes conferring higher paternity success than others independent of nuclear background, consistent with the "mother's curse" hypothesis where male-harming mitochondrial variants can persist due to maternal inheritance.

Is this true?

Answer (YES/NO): YES